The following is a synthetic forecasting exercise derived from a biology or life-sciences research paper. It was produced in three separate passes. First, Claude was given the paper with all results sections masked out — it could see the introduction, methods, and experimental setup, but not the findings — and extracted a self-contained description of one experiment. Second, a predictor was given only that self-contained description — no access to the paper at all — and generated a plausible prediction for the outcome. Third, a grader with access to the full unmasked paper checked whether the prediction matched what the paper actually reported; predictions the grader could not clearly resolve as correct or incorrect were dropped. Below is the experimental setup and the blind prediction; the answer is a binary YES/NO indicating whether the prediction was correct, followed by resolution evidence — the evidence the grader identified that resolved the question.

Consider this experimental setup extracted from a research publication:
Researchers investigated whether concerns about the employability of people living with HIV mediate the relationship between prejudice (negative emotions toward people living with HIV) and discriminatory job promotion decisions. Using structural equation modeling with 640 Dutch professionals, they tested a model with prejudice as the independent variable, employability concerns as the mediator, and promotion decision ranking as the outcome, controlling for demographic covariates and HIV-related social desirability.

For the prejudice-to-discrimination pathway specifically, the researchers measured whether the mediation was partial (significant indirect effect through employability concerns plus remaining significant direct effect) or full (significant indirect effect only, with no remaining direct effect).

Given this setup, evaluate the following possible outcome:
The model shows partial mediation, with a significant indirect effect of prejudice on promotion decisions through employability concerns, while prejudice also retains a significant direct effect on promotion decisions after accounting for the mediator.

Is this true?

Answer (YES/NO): YES